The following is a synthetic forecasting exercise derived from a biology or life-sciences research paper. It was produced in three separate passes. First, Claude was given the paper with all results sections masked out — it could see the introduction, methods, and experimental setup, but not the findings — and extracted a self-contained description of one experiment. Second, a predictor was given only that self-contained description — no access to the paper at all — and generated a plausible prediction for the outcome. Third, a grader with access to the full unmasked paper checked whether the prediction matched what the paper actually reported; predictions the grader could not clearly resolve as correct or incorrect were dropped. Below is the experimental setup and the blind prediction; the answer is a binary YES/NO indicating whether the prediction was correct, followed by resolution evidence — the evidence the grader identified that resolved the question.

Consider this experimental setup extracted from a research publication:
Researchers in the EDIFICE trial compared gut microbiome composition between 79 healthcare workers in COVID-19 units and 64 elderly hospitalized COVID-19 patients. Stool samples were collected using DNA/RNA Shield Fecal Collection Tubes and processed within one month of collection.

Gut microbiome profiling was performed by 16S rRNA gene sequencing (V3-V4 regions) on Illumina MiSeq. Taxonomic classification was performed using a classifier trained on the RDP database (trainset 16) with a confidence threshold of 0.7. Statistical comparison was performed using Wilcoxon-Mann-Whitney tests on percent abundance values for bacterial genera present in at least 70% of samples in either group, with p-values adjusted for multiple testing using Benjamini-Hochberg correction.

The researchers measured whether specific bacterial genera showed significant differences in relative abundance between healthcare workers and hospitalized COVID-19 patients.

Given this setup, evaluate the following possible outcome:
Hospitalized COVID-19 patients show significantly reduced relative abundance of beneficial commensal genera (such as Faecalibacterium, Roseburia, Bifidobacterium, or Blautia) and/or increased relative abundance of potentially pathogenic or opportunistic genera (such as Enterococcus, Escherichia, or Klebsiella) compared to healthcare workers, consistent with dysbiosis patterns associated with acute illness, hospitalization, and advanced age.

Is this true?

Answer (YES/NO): YES